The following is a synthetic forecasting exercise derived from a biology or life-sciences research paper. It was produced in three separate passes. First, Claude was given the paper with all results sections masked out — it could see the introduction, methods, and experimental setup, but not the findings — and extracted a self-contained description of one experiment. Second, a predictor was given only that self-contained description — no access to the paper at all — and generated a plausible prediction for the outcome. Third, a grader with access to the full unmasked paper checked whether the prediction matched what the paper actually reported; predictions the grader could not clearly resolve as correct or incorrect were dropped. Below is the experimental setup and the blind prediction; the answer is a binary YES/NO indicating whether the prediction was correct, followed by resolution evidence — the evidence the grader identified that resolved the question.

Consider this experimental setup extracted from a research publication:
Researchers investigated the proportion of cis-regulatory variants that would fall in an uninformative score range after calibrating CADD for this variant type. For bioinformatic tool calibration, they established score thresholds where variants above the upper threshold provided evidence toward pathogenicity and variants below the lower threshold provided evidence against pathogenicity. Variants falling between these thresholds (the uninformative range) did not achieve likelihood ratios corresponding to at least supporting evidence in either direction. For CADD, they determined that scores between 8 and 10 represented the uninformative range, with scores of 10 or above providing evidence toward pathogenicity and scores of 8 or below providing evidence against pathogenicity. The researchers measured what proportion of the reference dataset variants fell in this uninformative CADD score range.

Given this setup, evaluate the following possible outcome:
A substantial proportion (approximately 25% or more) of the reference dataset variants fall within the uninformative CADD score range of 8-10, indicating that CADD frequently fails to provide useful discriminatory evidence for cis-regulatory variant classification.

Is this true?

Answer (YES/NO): NO